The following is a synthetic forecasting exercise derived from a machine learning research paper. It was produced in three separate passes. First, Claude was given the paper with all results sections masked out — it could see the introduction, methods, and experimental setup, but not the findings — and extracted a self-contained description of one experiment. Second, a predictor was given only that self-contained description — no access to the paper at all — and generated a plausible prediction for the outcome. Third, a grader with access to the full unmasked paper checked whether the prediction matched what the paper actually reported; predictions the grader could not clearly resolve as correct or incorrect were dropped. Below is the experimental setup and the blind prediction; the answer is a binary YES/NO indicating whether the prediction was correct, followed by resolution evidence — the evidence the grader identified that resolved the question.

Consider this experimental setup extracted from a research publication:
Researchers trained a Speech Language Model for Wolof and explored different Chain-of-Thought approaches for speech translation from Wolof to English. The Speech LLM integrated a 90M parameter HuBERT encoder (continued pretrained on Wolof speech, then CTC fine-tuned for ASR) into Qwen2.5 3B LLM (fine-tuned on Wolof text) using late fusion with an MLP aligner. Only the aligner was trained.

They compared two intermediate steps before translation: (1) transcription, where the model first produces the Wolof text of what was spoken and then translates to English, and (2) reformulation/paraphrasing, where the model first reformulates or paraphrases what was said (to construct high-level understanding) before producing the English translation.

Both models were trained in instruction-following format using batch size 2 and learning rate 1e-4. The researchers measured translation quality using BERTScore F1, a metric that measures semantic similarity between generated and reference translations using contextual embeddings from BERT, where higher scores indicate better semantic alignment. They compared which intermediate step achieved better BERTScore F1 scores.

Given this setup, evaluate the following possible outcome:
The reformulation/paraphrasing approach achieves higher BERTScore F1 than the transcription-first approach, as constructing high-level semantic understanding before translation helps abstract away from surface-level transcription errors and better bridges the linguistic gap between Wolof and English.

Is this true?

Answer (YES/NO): NO